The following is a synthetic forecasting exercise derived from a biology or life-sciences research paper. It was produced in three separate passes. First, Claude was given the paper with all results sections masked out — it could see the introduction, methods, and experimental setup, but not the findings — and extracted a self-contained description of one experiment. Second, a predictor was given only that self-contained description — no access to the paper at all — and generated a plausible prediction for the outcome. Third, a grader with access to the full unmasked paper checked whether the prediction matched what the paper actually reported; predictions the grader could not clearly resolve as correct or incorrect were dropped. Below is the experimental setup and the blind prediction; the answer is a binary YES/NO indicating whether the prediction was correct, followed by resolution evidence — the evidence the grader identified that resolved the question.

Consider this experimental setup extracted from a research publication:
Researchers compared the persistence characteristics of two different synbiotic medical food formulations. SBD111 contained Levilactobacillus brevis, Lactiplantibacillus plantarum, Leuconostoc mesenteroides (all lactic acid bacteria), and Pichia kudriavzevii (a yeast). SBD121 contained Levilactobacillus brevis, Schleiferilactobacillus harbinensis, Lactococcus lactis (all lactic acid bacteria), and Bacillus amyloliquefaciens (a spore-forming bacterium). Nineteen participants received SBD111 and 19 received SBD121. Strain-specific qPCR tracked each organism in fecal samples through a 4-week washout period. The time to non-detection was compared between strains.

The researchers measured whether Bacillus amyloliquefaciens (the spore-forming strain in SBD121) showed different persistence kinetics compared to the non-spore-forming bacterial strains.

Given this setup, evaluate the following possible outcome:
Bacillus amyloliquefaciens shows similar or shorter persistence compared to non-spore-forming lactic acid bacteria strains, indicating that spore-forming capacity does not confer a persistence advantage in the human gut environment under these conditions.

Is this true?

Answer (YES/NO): NO